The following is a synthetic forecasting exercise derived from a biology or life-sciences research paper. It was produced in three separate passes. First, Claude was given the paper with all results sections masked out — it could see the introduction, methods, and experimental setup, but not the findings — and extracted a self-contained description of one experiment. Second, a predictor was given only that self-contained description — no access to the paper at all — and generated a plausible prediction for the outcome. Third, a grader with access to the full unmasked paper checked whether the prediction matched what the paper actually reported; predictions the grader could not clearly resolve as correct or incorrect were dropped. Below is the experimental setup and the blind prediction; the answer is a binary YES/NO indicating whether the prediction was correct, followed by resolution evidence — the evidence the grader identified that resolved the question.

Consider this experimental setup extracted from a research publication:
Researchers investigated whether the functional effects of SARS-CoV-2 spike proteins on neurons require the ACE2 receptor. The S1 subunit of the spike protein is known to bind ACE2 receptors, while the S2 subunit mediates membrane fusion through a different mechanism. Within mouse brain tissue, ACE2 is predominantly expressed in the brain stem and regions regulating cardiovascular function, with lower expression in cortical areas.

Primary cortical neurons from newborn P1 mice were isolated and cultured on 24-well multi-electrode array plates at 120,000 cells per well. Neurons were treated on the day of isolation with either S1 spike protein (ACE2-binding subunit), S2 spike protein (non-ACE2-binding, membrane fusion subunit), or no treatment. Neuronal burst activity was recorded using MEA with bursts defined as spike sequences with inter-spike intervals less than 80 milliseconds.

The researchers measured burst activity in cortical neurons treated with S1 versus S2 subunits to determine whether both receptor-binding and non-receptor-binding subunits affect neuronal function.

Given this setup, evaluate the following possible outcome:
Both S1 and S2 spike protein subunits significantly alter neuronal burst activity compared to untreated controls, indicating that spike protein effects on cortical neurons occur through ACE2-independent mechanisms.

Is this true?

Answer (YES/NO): NO